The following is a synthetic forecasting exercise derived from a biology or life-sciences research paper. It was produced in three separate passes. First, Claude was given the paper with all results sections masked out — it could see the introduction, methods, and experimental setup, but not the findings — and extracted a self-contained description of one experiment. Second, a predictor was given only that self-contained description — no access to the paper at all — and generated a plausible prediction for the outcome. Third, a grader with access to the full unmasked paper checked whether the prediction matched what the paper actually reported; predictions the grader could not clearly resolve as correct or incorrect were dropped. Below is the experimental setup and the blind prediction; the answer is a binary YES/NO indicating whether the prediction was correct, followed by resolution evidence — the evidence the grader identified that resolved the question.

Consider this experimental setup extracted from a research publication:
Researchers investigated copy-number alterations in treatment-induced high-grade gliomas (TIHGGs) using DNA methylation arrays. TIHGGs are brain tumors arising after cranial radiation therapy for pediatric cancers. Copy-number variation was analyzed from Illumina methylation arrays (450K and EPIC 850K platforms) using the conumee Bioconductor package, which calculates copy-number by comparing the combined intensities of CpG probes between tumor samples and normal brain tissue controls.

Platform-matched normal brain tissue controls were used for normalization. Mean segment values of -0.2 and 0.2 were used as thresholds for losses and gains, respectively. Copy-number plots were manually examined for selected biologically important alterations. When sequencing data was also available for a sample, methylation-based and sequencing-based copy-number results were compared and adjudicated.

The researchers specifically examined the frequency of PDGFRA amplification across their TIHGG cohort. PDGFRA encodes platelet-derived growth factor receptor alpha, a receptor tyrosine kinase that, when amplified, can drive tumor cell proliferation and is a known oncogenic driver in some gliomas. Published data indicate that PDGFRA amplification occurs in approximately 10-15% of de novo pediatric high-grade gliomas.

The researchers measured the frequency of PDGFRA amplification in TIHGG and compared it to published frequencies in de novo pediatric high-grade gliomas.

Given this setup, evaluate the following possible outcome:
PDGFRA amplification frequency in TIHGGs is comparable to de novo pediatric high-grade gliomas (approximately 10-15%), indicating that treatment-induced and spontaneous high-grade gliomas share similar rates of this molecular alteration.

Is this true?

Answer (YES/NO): NO